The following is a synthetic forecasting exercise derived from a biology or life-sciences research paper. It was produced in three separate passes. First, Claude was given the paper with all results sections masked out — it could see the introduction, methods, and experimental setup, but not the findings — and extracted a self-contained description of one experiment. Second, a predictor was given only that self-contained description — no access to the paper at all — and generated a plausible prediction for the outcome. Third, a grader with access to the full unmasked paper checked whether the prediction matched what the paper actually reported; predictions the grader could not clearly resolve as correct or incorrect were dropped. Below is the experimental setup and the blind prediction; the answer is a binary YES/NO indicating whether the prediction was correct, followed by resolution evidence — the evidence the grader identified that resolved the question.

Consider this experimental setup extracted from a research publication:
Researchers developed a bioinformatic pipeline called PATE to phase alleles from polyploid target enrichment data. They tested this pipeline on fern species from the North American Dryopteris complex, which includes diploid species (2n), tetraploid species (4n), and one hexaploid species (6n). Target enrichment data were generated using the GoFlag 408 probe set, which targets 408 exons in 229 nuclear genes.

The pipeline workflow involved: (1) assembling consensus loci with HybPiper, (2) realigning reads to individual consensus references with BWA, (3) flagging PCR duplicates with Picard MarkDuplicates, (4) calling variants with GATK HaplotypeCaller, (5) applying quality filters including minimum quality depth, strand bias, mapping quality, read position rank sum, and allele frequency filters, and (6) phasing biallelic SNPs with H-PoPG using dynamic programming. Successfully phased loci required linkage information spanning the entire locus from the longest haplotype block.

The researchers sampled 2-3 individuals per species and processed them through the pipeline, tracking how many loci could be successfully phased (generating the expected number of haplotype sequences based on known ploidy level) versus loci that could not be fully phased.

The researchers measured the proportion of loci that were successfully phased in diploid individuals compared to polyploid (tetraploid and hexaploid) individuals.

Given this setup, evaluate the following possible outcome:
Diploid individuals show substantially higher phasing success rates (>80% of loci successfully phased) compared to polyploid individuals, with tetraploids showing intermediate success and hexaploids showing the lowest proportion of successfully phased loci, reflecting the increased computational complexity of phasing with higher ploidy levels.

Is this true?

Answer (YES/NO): NO